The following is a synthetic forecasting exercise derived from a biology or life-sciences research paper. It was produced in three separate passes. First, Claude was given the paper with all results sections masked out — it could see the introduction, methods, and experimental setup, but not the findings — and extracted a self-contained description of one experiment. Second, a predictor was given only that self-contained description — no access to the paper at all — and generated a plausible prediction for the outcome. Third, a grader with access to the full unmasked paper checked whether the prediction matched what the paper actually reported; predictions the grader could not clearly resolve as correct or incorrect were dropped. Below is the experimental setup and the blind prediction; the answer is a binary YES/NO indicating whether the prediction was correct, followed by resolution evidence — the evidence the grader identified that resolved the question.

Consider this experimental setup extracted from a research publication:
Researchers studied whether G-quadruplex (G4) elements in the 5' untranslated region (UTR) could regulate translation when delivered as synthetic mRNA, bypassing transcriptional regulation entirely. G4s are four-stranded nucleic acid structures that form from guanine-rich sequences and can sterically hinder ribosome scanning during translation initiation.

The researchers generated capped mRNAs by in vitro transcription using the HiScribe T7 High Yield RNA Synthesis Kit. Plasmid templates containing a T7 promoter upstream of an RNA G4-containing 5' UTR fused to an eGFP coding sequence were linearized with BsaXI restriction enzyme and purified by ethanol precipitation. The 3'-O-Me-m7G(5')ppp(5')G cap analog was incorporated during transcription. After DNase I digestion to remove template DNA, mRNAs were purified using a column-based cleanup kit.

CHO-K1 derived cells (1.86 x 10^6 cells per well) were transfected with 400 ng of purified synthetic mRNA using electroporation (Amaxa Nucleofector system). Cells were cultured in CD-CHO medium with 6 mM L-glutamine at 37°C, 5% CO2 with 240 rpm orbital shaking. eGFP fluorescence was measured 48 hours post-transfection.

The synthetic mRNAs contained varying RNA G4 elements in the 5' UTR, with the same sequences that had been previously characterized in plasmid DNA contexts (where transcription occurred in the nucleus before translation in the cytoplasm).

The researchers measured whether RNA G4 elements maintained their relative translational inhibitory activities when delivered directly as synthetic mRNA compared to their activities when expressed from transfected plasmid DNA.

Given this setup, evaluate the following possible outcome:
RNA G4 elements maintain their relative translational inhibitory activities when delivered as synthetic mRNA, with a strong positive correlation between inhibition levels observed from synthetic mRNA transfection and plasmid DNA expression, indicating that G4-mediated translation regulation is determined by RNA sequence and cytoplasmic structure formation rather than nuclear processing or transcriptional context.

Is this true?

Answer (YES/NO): YES